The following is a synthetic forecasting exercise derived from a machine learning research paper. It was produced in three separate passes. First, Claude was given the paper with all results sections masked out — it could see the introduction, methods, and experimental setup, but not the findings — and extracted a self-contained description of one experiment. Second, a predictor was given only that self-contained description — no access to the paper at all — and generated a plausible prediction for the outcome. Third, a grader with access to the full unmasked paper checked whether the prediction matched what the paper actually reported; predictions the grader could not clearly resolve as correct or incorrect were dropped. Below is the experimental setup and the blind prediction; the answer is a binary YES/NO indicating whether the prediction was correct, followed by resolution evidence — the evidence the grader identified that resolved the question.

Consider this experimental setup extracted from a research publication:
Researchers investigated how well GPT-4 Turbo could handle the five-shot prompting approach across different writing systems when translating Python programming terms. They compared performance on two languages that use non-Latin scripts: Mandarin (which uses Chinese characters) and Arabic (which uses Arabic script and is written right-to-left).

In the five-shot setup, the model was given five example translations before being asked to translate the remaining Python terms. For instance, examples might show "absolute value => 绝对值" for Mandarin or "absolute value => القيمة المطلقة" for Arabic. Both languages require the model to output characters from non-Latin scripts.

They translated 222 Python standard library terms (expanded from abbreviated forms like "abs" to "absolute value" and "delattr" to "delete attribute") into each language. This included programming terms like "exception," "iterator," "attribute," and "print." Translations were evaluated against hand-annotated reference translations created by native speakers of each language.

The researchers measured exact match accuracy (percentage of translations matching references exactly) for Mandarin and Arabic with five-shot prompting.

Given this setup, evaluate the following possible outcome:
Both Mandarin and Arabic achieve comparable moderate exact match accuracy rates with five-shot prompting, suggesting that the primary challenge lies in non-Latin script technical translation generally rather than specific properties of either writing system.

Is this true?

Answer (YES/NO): NO